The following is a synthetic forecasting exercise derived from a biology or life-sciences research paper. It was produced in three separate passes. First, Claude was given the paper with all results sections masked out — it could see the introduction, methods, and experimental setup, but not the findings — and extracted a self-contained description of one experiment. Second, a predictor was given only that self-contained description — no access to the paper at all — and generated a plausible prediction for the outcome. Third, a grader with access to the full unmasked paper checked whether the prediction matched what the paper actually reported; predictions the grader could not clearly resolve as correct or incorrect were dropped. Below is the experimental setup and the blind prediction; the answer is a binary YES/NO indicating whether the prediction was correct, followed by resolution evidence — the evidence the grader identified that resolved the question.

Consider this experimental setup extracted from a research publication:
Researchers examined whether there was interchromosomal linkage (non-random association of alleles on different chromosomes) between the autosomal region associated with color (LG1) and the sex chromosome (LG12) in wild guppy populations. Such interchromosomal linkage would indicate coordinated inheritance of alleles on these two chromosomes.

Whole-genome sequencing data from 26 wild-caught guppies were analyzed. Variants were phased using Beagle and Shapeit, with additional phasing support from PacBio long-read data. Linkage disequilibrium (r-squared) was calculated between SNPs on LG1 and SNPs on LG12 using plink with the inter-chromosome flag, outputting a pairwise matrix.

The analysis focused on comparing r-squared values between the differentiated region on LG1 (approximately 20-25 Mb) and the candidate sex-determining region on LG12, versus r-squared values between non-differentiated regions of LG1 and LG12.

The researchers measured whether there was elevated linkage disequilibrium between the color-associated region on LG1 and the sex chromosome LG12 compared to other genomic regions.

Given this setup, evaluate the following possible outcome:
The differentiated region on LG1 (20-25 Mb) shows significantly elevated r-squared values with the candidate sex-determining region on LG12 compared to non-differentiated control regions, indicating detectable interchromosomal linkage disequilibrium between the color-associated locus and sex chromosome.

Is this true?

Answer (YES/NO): NO